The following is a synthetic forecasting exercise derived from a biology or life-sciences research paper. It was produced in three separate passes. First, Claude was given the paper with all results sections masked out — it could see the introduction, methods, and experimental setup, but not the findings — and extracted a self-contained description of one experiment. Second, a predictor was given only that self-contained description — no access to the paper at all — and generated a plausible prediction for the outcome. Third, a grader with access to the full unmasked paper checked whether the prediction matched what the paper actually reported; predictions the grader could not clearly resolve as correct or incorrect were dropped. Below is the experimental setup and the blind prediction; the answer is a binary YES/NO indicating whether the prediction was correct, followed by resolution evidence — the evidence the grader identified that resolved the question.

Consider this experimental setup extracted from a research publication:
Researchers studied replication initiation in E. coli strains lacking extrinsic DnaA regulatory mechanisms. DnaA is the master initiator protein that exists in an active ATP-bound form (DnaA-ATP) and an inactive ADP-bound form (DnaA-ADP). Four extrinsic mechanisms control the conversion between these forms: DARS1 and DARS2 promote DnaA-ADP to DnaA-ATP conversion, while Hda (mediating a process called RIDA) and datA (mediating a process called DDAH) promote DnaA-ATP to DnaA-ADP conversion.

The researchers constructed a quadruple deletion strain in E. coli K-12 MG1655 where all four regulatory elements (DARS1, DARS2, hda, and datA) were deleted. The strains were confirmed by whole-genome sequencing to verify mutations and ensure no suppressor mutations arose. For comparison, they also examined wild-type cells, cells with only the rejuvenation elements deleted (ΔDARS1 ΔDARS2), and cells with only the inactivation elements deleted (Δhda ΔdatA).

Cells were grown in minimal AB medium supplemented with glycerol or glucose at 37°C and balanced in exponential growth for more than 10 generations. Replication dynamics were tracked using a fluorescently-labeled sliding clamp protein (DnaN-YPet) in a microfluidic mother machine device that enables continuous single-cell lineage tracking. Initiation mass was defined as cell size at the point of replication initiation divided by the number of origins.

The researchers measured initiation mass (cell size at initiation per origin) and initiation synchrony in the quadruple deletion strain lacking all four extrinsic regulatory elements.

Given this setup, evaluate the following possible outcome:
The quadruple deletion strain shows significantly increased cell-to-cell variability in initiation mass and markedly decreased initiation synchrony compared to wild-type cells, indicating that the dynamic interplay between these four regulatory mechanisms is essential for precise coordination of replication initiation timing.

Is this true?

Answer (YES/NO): NO